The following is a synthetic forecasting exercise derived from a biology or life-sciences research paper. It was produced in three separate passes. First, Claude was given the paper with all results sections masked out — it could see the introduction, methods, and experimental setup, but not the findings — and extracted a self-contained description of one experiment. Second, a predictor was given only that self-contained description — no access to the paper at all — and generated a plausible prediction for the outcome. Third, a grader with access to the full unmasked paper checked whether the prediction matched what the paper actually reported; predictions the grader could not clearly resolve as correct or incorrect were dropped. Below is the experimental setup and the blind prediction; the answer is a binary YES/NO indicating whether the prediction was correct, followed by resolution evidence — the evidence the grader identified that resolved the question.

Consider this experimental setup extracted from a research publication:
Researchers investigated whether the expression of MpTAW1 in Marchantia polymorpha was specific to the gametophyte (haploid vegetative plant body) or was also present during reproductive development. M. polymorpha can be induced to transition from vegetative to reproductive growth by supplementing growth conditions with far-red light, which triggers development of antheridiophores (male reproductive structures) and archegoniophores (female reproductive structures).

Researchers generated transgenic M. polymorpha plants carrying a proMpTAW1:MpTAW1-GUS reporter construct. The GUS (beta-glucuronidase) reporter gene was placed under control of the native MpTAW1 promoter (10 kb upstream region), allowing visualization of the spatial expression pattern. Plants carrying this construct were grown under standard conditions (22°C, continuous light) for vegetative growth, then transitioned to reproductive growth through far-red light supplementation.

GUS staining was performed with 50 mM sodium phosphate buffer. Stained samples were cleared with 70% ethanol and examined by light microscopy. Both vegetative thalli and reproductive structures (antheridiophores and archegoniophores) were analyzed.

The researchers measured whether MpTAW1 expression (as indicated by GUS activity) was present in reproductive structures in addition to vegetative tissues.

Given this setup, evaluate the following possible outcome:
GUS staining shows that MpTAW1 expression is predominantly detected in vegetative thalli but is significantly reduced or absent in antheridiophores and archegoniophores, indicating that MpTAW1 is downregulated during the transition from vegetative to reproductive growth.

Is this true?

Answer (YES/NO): NO